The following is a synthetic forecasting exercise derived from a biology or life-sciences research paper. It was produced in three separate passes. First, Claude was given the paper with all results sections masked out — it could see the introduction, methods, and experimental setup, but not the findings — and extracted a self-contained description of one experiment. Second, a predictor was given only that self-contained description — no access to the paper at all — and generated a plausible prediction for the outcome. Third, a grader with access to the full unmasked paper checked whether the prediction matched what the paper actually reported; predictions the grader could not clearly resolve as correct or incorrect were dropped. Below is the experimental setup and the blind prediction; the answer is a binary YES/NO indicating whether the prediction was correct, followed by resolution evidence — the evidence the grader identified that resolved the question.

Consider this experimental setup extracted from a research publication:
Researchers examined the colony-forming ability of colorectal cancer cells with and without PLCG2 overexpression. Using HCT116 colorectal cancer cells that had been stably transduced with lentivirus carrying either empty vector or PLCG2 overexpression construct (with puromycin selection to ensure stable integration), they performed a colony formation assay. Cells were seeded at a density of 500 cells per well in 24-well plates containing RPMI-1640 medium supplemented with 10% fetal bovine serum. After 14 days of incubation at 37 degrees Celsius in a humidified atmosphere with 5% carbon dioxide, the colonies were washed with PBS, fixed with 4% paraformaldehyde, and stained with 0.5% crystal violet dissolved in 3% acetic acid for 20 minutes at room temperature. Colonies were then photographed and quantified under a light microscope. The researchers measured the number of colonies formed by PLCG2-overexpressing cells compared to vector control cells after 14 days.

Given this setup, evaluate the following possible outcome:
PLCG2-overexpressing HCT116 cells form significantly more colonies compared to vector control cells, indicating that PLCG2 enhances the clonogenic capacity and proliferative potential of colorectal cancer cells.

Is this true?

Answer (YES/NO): NO